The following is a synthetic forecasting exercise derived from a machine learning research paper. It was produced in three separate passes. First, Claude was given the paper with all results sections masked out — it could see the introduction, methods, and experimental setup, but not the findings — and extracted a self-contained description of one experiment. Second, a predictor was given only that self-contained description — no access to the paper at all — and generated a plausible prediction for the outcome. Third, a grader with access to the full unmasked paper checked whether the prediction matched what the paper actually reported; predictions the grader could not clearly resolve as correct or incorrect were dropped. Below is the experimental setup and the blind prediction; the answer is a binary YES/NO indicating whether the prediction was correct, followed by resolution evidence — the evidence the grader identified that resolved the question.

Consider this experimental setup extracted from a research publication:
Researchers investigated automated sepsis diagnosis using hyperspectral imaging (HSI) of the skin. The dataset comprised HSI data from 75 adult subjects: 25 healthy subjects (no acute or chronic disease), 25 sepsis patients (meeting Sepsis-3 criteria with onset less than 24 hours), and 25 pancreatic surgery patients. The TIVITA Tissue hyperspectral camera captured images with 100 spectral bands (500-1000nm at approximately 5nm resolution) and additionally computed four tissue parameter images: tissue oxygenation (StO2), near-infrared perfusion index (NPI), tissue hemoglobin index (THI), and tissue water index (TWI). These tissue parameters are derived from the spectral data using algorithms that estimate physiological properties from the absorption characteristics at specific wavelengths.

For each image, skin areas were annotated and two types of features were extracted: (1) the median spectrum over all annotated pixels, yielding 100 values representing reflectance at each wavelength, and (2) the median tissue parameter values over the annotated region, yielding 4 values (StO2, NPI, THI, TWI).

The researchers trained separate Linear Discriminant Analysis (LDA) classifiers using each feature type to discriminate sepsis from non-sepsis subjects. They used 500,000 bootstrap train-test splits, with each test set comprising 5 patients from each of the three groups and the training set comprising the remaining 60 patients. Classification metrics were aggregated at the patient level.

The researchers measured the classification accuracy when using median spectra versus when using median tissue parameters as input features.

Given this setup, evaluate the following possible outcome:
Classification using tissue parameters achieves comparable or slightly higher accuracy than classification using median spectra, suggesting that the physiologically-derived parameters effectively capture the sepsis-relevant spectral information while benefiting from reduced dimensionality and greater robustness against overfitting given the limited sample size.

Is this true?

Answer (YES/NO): NO